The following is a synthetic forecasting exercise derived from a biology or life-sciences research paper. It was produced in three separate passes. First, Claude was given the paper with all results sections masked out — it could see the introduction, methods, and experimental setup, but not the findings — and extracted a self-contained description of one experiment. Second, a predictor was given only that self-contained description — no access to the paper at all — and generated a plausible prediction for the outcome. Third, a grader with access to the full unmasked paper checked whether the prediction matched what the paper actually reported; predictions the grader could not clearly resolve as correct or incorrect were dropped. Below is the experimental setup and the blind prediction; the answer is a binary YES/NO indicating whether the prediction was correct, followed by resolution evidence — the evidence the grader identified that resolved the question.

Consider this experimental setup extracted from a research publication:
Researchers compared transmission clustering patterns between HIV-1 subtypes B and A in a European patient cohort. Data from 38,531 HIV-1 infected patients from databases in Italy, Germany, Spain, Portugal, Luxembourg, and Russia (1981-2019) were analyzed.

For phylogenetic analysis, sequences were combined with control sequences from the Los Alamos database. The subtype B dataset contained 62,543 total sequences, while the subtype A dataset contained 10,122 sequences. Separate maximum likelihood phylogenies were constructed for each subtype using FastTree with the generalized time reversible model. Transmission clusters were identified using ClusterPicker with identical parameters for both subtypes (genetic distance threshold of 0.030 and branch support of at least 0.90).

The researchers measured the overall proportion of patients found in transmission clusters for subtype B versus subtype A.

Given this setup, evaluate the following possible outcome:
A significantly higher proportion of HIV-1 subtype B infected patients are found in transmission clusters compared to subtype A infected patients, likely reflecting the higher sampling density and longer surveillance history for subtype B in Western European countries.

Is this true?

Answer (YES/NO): NO